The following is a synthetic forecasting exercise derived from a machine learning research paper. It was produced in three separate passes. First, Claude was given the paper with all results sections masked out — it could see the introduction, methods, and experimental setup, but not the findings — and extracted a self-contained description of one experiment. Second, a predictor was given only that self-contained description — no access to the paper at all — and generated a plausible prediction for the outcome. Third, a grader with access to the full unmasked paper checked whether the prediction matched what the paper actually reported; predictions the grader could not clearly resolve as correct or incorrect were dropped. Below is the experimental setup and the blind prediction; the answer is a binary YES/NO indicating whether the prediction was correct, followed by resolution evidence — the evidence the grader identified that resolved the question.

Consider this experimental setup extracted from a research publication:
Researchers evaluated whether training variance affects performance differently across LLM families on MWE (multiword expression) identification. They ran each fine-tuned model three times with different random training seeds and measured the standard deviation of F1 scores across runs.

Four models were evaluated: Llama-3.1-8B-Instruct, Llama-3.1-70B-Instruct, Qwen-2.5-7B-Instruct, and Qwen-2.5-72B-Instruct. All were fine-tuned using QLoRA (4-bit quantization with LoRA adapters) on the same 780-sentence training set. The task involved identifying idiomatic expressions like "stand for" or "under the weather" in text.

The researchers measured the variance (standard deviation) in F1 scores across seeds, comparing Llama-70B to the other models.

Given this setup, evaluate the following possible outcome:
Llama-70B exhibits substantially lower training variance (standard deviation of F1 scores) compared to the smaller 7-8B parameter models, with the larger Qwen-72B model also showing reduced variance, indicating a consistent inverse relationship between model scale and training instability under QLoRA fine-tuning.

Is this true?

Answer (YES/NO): NO